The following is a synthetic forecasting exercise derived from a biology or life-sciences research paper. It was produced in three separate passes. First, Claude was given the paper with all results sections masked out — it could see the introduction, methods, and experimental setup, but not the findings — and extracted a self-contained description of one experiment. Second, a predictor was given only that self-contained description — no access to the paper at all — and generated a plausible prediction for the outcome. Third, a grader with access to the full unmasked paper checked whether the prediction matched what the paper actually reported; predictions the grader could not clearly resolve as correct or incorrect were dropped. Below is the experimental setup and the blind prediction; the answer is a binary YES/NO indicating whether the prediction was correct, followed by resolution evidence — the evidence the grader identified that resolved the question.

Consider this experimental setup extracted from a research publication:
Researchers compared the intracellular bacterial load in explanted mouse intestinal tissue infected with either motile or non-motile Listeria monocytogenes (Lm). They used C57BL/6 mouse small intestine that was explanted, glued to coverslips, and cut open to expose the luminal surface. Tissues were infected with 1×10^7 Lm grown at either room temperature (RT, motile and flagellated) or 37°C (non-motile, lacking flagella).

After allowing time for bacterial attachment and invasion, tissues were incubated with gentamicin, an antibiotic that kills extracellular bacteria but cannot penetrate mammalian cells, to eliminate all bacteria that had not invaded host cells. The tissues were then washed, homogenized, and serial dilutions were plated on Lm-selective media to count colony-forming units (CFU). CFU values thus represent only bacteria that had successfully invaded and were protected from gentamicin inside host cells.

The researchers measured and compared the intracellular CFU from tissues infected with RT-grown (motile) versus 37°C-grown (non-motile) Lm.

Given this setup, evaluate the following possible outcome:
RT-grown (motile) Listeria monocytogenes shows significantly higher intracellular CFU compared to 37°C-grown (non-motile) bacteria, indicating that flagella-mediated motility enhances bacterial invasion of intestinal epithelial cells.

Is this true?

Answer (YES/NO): YES